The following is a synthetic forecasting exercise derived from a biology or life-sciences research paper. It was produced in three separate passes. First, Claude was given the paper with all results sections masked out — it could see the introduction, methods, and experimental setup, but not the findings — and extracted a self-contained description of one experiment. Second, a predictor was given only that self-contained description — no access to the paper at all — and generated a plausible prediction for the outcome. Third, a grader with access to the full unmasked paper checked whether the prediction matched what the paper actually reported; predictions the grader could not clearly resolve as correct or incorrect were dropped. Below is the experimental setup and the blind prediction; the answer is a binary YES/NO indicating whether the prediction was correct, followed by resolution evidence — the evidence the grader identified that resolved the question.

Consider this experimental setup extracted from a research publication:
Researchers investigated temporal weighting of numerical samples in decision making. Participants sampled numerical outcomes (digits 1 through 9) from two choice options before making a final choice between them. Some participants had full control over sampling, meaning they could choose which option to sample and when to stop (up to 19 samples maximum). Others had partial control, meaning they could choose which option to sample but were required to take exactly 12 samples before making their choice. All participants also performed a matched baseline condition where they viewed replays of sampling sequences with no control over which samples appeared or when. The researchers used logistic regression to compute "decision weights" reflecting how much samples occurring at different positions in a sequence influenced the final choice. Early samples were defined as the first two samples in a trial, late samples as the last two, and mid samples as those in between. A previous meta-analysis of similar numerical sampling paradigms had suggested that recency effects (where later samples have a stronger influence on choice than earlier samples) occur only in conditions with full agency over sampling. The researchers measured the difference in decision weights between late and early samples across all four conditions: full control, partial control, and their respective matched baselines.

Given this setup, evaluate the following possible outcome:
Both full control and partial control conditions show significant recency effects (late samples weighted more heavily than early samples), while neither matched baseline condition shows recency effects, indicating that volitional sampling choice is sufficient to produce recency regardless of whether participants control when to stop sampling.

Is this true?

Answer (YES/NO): NO